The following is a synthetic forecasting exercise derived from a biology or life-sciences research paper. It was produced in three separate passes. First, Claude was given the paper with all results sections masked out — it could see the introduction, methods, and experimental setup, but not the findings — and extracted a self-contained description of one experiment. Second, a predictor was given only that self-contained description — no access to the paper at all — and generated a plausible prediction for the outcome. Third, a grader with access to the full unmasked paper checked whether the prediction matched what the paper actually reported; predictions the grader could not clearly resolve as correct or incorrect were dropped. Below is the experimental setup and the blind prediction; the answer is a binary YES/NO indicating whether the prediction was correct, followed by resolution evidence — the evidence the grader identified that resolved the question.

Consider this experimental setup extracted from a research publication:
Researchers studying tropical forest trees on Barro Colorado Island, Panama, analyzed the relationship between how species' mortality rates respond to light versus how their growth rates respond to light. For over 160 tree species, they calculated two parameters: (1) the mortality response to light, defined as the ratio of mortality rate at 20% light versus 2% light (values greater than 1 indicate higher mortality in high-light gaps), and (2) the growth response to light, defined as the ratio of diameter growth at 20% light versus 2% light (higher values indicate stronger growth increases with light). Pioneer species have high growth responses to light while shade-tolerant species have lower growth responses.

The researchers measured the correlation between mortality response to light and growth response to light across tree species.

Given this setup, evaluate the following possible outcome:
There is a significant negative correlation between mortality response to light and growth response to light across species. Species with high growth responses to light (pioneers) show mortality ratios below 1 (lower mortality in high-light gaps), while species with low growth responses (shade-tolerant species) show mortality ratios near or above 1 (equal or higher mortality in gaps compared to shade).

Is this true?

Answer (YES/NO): NO